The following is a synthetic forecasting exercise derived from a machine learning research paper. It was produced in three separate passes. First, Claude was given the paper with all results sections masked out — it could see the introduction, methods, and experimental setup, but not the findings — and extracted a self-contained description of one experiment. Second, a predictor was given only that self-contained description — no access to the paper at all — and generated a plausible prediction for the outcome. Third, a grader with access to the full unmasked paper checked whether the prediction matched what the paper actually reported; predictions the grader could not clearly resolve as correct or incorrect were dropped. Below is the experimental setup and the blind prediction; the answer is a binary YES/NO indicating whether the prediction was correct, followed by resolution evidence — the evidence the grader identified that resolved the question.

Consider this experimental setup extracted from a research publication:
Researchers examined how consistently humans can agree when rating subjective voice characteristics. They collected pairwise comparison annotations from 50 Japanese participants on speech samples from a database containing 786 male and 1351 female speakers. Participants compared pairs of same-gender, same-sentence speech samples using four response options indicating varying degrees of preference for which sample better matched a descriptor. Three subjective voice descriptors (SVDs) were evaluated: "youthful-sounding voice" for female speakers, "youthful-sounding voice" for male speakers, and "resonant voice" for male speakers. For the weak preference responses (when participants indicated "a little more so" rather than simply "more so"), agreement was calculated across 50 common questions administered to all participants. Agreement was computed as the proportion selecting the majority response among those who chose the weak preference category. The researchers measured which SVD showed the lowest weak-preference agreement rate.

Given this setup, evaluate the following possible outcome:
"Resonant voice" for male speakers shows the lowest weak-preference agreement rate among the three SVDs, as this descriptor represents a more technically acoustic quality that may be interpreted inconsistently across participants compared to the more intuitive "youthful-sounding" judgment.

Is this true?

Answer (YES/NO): NO